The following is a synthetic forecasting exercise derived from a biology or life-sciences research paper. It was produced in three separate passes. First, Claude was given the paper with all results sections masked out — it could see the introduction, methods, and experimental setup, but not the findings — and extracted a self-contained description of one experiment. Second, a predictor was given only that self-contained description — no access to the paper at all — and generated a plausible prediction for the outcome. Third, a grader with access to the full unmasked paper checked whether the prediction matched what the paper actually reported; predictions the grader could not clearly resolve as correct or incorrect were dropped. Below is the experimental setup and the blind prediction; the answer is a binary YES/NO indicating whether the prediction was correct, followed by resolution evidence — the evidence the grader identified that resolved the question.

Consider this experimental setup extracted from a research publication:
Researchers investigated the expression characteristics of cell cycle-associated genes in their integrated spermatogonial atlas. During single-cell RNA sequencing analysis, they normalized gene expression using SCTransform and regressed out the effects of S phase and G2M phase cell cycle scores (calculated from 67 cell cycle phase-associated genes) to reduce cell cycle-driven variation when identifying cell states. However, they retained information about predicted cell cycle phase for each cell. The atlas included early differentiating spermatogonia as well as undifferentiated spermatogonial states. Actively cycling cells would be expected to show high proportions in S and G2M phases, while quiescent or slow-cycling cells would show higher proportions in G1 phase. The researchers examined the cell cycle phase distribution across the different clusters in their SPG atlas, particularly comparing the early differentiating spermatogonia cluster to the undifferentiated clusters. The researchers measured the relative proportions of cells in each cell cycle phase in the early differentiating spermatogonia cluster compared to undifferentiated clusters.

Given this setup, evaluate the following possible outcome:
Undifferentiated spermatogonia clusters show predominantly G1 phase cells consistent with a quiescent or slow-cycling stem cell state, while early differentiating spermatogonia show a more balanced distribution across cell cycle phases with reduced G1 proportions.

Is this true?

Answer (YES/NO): NO